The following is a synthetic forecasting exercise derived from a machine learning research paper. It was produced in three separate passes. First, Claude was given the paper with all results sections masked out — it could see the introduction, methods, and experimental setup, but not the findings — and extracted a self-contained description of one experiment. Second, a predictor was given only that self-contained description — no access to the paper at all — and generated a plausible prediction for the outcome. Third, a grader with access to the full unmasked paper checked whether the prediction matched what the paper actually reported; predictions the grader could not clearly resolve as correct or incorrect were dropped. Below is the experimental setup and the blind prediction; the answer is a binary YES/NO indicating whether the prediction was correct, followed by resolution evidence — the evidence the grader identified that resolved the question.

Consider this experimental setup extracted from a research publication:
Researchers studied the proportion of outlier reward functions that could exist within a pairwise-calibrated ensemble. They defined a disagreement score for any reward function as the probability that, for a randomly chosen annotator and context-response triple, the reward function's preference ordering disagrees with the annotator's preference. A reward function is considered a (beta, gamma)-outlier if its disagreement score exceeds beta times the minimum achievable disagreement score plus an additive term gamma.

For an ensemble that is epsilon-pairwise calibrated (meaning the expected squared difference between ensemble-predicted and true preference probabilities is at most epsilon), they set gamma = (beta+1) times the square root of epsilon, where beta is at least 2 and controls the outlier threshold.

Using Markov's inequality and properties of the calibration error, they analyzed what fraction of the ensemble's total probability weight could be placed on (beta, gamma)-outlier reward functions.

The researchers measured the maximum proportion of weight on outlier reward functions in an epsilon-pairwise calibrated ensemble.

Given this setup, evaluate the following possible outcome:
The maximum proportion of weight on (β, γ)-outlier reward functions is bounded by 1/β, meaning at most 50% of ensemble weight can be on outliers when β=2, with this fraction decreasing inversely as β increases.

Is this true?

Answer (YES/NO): NO